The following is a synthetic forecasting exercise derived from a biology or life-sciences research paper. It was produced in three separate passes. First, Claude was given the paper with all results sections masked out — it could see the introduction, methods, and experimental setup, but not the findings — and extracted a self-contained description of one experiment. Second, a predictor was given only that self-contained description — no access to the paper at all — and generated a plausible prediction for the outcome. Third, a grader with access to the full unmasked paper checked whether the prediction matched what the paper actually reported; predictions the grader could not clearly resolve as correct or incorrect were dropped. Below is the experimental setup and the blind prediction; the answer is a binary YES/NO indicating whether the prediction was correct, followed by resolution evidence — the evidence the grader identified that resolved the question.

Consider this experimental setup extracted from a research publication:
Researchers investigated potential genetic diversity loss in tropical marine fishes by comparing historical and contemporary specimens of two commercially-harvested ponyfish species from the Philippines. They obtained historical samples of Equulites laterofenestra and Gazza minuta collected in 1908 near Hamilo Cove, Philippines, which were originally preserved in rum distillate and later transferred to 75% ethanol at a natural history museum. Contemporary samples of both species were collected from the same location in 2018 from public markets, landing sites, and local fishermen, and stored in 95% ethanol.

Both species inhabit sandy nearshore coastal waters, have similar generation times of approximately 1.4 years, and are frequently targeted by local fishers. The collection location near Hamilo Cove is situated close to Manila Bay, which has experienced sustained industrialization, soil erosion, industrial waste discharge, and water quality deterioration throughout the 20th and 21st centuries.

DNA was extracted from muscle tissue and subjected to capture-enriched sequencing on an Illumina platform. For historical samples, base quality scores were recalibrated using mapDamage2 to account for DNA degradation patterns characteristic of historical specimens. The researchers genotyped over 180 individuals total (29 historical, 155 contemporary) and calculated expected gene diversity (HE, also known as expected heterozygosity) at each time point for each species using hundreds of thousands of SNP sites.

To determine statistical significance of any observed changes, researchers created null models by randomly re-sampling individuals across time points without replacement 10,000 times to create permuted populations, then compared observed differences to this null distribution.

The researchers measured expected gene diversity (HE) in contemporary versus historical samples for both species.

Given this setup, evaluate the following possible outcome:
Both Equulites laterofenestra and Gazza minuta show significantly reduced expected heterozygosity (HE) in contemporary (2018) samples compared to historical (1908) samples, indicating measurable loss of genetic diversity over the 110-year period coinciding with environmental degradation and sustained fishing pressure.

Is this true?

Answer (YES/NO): NO